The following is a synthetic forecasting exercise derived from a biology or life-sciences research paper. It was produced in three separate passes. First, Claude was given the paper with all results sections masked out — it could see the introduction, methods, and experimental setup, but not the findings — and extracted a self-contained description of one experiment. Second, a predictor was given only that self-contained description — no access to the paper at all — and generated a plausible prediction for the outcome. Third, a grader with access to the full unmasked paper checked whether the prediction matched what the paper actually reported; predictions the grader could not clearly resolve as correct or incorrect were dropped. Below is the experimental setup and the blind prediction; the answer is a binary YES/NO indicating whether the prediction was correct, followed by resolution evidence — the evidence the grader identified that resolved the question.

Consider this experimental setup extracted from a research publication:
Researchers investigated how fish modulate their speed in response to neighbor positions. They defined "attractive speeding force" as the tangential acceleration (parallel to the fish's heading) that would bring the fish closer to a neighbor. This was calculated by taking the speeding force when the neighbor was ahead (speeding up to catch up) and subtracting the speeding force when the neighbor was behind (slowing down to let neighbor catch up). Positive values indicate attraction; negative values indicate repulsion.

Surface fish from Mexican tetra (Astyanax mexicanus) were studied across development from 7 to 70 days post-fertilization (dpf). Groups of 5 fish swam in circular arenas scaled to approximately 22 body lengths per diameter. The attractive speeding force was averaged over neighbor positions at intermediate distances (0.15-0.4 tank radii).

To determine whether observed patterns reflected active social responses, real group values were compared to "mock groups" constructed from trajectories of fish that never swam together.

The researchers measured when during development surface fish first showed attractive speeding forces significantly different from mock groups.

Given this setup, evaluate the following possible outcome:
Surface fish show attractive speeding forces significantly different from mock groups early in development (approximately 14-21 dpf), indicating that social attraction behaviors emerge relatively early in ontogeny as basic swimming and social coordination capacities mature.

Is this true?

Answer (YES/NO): NO